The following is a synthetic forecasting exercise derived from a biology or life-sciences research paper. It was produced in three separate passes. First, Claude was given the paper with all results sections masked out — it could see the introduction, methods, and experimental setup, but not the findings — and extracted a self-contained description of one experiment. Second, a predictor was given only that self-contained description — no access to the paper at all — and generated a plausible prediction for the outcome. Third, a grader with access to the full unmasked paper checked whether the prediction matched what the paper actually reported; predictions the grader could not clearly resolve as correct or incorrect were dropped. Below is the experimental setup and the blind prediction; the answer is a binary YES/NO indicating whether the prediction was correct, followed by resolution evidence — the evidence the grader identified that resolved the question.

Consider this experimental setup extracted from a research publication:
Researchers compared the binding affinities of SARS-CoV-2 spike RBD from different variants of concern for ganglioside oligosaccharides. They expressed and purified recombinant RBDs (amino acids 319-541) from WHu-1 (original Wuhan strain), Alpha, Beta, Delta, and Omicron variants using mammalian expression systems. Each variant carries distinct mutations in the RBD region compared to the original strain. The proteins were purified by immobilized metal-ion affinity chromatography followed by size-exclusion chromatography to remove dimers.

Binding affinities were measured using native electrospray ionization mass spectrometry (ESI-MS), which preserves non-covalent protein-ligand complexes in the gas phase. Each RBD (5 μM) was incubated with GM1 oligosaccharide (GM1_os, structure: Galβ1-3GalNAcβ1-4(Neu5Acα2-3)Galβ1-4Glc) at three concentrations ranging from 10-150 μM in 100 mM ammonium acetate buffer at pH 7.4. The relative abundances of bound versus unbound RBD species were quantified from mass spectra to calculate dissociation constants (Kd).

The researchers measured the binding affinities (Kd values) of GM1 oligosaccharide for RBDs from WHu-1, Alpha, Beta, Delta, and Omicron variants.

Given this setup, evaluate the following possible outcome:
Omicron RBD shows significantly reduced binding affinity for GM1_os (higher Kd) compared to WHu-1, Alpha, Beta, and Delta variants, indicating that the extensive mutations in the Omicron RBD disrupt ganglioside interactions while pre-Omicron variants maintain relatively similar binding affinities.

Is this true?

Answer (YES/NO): NO